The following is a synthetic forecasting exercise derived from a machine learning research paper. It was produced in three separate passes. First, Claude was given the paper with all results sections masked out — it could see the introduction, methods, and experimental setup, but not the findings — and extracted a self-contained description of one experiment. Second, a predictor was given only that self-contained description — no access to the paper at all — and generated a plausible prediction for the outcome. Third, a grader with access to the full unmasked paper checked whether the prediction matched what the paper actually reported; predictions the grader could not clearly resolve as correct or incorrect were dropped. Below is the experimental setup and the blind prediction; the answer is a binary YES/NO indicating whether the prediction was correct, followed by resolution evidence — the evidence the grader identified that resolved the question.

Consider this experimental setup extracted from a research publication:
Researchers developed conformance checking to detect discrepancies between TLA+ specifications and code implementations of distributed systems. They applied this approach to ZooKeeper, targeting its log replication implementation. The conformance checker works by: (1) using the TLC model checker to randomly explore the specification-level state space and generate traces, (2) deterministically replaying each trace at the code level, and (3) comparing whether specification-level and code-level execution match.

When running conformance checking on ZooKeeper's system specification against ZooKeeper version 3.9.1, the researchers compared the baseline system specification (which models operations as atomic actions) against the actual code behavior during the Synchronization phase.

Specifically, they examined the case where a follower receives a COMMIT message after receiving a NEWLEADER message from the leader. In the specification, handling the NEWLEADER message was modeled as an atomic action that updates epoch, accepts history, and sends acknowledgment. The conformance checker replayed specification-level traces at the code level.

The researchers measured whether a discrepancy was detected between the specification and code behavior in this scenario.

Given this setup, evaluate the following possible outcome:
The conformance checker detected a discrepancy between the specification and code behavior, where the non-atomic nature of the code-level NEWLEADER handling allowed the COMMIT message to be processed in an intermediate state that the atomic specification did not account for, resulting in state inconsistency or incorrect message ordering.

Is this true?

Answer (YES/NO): NO